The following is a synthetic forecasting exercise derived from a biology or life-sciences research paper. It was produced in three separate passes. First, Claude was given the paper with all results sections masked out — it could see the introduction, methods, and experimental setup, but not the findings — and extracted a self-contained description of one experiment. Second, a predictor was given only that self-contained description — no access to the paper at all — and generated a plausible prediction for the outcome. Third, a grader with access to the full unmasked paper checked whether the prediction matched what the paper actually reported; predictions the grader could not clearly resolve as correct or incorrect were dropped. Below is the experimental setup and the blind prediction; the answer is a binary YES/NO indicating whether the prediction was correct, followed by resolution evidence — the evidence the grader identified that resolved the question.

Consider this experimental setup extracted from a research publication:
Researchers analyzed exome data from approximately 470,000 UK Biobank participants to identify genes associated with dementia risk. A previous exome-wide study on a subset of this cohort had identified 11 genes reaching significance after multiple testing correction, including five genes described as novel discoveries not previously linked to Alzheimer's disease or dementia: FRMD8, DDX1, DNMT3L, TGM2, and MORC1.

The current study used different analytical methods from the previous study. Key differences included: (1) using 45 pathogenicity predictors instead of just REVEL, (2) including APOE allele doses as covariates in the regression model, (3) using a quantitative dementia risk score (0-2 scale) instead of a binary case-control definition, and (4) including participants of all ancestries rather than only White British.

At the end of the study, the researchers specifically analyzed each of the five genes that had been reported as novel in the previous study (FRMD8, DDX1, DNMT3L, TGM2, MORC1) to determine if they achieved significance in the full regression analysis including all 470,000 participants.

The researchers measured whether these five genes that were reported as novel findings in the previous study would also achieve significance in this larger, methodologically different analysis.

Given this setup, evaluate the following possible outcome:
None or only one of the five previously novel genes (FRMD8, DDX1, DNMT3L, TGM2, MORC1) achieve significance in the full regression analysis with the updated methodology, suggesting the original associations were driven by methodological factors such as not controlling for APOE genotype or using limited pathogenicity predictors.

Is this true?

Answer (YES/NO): YES